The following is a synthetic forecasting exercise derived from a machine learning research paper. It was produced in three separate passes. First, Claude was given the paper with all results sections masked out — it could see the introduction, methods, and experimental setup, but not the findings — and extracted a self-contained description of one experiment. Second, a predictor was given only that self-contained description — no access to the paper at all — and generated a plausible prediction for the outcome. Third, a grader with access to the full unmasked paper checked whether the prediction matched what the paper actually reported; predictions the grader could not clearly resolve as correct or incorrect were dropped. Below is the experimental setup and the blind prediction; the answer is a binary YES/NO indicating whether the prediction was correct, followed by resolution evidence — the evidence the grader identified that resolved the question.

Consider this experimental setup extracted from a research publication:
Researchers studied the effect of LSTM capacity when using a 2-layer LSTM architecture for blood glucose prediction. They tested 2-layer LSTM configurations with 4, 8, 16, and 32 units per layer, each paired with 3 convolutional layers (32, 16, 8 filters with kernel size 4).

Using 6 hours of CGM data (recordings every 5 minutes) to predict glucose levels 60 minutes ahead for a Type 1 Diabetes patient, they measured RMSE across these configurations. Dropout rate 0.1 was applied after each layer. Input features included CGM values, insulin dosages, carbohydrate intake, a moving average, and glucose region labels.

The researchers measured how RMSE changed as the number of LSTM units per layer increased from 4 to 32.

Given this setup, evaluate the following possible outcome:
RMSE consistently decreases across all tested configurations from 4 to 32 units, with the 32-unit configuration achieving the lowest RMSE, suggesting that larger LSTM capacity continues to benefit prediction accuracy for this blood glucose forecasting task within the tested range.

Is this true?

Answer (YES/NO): NO